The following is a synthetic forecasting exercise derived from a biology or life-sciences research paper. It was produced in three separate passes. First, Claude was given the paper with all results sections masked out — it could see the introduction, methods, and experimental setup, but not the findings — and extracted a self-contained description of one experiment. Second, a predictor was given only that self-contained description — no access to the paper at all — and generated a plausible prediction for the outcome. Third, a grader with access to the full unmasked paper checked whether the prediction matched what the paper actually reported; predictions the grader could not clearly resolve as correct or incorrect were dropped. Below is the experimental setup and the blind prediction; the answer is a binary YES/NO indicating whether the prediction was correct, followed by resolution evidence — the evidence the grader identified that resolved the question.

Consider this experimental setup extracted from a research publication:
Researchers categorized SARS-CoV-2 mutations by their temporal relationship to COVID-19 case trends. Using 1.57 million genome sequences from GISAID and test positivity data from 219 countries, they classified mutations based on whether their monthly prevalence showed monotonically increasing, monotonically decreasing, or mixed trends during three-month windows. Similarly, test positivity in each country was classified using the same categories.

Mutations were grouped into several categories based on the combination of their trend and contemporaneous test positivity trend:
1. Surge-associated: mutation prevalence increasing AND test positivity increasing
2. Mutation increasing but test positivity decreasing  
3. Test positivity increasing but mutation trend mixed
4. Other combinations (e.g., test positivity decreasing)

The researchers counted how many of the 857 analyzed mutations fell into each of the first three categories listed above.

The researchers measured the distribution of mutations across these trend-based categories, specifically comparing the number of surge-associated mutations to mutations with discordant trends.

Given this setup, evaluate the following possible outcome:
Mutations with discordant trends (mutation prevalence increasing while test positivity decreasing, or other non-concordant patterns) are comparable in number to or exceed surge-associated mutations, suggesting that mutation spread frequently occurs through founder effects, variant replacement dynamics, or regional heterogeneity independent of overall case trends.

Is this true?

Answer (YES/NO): YES